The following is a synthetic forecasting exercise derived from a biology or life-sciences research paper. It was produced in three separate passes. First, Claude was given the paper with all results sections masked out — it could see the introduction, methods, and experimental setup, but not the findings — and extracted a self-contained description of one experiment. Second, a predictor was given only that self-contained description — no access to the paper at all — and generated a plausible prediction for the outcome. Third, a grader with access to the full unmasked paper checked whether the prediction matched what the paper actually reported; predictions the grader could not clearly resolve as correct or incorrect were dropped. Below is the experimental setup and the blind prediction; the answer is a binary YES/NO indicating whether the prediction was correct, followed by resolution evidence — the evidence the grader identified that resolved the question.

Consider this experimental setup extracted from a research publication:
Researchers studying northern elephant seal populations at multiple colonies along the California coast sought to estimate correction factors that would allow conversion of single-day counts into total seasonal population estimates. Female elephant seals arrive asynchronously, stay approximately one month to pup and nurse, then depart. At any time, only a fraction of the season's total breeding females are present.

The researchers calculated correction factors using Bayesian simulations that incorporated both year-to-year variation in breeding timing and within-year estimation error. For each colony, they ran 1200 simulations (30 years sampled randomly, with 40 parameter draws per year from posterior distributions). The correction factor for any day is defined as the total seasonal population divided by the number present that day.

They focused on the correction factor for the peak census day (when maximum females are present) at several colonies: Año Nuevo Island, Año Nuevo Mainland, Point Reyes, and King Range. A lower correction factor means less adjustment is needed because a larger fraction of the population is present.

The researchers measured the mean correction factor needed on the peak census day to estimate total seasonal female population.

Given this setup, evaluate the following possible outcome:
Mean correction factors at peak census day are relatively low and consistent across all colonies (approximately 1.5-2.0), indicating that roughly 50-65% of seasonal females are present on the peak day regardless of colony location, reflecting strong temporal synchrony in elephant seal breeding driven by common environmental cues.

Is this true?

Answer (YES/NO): NO